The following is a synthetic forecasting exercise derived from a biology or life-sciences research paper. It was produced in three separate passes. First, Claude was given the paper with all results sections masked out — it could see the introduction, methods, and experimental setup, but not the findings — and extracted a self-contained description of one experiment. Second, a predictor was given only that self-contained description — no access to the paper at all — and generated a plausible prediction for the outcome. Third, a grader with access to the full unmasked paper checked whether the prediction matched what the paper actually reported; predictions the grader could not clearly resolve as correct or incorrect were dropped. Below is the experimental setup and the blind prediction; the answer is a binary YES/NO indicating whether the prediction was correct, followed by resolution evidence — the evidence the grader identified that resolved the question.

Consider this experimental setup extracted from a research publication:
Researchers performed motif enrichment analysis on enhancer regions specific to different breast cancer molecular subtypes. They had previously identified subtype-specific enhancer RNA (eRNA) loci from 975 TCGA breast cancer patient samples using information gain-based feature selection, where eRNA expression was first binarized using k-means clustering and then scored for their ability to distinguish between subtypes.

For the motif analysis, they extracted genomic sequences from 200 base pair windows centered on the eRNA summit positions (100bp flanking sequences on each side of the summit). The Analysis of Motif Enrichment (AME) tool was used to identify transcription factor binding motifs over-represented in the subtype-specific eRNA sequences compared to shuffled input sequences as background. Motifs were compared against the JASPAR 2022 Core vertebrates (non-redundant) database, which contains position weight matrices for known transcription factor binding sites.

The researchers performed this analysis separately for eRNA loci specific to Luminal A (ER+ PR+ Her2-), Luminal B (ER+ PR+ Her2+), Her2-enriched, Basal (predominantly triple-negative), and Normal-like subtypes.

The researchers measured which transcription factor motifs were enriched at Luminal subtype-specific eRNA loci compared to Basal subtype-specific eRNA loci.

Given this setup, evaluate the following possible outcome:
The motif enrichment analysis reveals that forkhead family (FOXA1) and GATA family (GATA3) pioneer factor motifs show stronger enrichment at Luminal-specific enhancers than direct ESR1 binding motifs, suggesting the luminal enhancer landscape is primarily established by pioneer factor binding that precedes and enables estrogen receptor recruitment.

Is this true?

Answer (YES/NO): NO